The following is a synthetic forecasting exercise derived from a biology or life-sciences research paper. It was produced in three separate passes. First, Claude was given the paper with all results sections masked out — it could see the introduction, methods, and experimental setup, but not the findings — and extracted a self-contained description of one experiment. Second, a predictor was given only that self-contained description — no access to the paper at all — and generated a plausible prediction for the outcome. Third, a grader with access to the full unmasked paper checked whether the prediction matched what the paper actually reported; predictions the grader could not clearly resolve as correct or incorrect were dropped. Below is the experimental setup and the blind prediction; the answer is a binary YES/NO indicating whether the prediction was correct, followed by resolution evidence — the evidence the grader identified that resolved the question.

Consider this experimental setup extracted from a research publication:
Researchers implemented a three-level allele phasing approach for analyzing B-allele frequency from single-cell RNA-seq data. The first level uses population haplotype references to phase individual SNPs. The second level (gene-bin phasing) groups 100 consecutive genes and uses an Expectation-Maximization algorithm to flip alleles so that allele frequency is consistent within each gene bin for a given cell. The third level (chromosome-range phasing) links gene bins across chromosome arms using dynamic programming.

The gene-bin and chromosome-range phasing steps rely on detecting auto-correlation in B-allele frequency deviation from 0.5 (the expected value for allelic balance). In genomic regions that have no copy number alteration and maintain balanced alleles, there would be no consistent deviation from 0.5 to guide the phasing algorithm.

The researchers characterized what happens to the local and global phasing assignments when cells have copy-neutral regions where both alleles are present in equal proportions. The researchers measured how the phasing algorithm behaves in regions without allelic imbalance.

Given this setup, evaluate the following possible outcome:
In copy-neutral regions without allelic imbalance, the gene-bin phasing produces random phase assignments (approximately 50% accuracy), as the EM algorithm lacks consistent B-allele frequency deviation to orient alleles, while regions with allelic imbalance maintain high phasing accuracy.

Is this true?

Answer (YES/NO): YES